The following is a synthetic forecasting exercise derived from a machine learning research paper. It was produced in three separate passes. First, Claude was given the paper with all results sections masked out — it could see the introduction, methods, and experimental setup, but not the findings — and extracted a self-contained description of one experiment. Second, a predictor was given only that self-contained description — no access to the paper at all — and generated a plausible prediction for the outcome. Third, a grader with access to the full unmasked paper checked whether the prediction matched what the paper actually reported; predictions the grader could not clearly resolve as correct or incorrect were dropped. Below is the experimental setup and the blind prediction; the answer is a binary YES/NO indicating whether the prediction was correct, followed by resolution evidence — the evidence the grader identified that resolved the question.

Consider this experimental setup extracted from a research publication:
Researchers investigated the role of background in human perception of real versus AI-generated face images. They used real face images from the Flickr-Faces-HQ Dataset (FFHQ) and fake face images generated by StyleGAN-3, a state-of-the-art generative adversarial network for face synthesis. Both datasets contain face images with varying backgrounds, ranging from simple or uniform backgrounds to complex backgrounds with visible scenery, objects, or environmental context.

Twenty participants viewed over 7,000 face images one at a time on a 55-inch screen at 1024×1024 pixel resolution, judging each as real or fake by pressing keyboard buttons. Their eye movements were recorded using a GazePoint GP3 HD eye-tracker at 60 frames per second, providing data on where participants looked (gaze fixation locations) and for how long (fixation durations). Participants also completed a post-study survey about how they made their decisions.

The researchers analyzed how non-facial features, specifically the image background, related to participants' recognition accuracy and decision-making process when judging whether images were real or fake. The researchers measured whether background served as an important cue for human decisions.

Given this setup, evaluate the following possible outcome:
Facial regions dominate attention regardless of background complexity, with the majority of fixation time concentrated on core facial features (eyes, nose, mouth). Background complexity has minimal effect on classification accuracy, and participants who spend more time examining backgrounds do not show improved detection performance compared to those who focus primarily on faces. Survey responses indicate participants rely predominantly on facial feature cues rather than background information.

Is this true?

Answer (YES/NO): NO